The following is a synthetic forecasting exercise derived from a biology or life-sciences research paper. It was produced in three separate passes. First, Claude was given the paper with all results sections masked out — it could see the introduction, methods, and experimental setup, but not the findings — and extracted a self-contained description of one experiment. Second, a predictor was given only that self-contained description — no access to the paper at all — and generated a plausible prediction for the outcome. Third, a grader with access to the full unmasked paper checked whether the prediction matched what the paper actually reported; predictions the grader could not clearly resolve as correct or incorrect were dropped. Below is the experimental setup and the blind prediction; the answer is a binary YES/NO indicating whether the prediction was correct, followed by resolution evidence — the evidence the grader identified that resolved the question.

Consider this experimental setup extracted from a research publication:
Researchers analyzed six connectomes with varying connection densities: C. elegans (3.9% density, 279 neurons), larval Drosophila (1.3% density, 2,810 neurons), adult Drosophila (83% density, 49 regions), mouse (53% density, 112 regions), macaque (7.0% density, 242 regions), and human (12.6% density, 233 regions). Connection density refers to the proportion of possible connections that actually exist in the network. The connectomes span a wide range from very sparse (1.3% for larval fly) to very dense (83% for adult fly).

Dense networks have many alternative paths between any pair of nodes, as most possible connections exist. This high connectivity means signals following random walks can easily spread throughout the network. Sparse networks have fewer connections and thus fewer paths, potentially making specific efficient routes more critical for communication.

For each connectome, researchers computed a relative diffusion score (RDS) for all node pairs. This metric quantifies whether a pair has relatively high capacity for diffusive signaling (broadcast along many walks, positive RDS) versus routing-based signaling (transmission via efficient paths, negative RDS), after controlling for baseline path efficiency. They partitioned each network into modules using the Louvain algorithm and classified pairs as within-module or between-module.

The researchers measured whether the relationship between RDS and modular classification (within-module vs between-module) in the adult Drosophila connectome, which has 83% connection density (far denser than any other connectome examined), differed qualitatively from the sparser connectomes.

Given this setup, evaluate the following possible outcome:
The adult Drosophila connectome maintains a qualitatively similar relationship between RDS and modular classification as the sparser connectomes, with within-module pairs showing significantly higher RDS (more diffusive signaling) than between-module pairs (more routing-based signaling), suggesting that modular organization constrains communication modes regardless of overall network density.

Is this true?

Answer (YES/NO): YES